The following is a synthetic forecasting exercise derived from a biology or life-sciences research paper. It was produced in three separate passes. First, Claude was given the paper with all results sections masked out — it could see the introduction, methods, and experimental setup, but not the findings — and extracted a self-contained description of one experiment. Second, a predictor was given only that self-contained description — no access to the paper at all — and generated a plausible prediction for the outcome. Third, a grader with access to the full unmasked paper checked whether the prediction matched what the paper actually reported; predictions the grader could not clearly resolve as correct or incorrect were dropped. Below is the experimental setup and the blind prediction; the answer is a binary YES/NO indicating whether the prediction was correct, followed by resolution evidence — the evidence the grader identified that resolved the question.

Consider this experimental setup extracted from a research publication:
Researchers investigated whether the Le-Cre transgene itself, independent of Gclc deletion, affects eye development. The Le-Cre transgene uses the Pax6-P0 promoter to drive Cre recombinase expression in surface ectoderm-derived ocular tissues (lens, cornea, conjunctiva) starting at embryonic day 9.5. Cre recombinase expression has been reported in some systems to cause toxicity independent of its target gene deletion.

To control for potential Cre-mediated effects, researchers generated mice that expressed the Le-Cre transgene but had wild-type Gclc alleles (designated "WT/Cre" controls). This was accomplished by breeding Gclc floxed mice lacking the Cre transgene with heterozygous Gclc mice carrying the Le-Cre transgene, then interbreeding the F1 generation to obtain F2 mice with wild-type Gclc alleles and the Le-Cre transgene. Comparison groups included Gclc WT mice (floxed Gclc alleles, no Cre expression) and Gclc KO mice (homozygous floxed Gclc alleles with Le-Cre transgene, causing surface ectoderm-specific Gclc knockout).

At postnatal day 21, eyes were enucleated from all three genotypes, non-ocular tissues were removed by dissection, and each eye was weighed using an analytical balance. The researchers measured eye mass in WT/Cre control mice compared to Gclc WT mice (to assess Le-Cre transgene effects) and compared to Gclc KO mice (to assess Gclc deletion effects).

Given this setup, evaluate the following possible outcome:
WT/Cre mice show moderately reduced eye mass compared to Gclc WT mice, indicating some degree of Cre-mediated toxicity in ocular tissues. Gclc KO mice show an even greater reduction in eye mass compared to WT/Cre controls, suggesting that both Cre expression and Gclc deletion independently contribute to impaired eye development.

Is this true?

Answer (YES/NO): YES